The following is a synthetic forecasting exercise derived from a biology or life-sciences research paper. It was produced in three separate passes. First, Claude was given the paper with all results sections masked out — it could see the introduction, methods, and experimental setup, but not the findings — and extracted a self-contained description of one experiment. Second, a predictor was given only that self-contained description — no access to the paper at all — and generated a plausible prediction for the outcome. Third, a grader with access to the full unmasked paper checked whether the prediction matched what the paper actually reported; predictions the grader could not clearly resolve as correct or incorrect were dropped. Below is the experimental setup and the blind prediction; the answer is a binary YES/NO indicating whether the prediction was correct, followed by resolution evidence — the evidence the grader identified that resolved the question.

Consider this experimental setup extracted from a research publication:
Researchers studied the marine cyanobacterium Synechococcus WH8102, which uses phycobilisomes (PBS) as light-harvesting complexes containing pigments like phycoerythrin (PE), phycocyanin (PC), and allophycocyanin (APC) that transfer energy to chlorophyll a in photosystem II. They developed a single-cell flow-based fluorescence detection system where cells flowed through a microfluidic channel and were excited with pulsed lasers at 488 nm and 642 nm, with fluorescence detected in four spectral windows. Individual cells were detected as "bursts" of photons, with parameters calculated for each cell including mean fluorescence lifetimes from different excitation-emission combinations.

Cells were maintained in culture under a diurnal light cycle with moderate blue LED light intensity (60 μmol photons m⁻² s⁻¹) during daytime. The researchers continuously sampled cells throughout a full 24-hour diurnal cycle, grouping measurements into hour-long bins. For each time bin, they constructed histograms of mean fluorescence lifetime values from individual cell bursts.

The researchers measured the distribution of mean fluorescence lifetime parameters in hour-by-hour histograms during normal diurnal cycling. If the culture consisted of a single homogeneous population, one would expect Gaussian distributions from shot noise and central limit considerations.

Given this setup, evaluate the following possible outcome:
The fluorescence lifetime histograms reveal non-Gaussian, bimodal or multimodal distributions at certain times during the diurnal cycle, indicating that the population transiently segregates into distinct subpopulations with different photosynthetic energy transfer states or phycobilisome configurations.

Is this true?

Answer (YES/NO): NO